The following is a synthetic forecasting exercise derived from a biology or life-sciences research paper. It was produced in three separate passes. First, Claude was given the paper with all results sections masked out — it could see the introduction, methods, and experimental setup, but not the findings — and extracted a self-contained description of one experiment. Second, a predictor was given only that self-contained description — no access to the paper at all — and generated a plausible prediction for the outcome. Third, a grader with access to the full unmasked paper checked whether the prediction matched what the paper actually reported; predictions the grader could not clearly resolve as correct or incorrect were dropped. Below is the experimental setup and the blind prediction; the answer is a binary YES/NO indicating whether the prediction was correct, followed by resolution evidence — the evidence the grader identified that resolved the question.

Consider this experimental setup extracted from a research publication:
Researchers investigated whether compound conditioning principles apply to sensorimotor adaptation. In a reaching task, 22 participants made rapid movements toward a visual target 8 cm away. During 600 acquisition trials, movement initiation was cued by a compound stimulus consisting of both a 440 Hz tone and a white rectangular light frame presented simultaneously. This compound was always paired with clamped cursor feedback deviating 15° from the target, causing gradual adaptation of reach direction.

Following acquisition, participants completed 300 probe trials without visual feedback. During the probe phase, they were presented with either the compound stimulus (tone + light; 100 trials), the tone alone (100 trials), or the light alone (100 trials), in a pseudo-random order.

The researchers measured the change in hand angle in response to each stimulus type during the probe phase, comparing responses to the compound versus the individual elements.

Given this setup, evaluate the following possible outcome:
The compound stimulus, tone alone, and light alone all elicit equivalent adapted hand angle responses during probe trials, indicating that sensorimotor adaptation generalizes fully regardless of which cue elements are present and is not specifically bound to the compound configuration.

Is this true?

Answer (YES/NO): NO